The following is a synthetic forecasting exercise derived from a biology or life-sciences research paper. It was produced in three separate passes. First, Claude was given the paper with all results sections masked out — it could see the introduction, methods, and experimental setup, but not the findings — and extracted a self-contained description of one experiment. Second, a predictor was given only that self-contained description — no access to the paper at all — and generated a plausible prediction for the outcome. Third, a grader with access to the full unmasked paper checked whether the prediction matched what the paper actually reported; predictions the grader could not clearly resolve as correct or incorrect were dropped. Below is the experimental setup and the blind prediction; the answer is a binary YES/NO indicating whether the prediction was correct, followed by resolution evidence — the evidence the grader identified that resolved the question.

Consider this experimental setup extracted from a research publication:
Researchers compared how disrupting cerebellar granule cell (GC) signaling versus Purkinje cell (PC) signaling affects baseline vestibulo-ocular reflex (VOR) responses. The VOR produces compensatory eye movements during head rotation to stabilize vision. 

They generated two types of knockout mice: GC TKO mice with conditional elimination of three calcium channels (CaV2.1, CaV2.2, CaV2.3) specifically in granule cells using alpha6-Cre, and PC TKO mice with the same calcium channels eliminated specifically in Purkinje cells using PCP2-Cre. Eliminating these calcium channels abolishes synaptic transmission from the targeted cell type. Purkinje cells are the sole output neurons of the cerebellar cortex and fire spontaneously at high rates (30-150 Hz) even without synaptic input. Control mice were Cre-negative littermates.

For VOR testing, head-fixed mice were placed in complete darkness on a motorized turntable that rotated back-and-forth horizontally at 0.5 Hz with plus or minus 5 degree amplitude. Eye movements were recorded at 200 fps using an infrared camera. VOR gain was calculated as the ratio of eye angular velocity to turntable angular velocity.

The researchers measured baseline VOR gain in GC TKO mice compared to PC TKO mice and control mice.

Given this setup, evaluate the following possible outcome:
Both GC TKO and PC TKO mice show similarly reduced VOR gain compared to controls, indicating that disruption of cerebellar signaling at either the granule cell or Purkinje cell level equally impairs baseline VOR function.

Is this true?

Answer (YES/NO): NO